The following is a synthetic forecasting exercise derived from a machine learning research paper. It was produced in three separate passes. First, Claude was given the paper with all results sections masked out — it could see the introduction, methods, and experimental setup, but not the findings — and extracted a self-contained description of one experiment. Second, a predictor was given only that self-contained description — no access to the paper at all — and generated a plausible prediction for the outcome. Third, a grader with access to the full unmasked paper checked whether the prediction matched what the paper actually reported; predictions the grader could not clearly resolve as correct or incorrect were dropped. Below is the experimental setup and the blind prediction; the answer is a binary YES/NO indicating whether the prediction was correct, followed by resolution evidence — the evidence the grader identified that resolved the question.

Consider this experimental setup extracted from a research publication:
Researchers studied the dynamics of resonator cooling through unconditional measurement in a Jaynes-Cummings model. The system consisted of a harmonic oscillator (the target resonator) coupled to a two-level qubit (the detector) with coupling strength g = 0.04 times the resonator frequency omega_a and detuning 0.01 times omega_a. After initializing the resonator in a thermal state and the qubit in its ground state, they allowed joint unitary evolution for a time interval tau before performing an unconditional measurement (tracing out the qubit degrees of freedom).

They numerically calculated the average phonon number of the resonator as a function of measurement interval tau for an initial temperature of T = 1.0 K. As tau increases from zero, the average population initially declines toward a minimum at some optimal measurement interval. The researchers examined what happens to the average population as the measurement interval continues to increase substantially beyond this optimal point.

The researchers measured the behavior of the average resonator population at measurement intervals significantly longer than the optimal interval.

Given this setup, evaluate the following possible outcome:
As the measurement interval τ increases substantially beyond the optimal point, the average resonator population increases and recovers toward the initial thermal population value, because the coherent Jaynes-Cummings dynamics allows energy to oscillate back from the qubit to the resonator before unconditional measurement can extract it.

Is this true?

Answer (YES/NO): YES